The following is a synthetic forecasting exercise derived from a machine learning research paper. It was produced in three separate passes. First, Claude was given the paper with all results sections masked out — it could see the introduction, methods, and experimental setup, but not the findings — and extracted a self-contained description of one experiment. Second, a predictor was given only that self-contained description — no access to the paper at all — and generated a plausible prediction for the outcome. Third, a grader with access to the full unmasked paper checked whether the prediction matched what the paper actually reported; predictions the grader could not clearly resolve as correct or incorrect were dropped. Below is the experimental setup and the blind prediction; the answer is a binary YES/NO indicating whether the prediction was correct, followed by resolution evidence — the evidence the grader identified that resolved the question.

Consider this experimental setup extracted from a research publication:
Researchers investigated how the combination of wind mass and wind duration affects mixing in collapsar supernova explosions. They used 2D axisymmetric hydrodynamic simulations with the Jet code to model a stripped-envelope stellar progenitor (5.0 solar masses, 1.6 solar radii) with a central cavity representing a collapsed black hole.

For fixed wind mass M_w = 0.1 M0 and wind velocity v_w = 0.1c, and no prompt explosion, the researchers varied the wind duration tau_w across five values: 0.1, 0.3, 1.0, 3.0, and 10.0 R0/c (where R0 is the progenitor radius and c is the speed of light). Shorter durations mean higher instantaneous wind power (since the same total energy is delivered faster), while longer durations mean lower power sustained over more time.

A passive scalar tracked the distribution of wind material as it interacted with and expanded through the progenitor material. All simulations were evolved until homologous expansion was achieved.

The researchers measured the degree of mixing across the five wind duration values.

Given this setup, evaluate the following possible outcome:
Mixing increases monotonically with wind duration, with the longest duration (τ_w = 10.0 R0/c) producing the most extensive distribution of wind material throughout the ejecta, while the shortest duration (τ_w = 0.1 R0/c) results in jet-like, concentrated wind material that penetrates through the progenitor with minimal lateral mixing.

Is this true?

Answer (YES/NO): NO